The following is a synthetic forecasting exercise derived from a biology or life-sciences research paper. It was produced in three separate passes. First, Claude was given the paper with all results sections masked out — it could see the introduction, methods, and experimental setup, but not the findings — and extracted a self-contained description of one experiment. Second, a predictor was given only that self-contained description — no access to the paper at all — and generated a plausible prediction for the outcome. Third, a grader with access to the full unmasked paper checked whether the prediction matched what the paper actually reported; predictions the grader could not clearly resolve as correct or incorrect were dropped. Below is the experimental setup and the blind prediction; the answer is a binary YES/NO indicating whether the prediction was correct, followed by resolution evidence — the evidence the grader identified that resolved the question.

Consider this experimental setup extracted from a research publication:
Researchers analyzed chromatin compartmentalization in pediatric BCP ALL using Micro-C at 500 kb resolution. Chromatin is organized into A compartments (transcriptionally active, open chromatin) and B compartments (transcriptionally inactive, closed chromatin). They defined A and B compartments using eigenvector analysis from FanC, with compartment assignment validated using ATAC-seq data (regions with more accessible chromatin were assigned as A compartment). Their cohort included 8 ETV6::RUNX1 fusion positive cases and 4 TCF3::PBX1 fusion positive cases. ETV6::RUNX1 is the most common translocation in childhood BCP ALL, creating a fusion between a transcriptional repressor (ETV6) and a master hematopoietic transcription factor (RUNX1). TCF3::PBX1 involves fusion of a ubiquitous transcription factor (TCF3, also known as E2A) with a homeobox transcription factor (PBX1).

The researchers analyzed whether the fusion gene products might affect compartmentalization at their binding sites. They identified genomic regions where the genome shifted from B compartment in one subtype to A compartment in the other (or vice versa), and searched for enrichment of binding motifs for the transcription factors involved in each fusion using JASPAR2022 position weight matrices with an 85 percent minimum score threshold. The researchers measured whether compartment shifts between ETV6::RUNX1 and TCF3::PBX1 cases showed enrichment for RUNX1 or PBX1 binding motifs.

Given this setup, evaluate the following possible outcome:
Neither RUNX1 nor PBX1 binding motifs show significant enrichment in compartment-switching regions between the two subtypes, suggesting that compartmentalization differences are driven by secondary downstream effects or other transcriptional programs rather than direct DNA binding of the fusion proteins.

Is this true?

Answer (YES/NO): NO